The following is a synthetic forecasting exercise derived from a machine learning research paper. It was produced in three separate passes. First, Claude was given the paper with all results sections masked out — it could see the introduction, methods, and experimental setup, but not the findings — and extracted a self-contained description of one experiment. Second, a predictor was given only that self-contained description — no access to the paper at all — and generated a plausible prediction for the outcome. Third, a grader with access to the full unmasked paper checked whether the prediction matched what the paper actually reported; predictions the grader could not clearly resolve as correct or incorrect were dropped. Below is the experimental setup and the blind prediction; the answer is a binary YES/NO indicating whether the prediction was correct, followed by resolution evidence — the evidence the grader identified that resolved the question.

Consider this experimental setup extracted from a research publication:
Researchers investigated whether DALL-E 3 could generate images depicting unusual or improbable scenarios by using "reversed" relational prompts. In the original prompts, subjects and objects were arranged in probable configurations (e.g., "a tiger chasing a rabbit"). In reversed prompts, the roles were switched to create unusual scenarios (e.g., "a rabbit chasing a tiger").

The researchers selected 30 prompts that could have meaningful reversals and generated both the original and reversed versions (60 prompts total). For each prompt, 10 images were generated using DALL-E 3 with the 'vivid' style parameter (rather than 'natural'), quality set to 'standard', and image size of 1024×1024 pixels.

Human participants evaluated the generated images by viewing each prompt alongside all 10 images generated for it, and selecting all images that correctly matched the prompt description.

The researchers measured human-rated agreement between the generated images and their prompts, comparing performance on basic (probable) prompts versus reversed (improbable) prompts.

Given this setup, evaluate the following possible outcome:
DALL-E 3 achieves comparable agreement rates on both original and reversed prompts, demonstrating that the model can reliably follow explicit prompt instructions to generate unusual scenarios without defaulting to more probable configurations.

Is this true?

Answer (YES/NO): NO